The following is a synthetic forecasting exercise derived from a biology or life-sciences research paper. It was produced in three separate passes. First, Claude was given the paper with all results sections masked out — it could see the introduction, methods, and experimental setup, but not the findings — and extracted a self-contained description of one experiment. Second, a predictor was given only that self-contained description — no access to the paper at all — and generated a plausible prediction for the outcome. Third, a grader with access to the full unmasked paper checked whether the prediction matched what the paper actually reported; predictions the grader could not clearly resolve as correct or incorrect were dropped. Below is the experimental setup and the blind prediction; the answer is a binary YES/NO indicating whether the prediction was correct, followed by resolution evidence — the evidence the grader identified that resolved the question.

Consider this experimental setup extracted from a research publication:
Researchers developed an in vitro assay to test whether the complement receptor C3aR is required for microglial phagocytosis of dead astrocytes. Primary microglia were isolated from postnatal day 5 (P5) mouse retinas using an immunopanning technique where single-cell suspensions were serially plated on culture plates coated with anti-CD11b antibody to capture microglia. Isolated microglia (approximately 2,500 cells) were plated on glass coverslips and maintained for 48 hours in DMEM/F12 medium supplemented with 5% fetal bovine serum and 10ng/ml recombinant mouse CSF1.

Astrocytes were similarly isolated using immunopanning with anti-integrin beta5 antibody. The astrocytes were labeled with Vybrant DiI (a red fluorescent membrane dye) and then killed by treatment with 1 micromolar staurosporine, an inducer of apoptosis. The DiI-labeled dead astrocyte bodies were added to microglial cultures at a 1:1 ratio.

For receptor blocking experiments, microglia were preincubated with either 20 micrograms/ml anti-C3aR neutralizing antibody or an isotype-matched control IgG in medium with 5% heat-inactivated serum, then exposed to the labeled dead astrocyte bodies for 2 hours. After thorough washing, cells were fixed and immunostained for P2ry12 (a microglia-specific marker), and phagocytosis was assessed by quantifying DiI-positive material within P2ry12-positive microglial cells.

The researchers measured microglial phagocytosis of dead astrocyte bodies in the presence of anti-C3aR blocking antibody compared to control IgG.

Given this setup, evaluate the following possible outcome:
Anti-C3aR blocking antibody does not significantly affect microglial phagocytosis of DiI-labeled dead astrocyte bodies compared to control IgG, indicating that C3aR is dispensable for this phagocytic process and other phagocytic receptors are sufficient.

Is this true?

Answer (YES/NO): NO